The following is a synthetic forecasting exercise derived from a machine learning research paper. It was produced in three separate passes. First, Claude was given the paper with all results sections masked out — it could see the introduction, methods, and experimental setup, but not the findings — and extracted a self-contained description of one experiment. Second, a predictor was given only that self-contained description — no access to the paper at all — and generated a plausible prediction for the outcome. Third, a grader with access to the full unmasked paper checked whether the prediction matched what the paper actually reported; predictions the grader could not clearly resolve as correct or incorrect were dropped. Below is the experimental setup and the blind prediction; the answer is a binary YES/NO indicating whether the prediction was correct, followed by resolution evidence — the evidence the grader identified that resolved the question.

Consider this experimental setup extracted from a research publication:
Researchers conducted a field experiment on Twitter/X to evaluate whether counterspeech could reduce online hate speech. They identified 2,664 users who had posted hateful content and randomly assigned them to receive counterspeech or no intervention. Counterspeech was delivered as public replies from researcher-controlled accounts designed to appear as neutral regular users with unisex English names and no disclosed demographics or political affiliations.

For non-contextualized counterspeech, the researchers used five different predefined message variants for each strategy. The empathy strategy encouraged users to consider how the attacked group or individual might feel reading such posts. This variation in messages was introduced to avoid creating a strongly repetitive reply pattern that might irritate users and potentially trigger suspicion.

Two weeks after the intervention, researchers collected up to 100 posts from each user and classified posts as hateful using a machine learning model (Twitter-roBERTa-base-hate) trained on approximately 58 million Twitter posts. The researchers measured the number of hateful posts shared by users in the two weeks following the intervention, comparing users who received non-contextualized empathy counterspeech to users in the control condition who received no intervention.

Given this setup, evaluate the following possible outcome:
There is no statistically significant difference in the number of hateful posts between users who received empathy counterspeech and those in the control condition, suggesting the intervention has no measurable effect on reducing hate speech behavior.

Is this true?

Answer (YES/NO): YES